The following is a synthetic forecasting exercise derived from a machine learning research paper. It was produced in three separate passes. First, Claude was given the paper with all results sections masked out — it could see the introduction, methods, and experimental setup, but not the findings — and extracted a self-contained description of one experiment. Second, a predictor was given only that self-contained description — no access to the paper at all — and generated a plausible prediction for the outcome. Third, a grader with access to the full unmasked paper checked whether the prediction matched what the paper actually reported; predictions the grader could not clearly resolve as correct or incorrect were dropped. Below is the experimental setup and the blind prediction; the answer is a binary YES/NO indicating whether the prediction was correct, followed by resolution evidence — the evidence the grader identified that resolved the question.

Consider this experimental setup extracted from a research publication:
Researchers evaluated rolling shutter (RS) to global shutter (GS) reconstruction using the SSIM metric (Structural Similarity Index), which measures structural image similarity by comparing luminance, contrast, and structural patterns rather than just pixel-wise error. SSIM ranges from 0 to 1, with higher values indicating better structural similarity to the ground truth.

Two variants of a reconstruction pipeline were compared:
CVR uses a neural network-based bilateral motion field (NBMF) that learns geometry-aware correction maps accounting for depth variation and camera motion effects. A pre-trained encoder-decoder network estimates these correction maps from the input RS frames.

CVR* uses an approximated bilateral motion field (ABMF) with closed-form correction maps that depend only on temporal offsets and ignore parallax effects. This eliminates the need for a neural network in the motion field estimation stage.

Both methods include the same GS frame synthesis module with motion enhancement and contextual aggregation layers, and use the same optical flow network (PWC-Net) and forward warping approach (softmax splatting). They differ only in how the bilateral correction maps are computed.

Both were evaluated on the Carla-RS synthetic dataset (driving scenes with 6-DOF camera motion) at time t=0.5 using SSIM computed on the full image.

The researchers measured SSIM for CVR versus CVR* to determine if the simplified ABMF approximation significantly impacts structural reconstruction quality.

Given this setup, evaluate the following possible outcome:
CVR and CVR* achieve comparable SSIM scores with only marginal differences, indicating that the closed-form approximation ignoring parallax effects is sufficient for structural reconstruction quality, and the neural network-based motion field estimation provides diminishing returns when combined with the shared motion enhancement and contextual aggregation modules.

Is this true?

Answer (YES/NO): YES